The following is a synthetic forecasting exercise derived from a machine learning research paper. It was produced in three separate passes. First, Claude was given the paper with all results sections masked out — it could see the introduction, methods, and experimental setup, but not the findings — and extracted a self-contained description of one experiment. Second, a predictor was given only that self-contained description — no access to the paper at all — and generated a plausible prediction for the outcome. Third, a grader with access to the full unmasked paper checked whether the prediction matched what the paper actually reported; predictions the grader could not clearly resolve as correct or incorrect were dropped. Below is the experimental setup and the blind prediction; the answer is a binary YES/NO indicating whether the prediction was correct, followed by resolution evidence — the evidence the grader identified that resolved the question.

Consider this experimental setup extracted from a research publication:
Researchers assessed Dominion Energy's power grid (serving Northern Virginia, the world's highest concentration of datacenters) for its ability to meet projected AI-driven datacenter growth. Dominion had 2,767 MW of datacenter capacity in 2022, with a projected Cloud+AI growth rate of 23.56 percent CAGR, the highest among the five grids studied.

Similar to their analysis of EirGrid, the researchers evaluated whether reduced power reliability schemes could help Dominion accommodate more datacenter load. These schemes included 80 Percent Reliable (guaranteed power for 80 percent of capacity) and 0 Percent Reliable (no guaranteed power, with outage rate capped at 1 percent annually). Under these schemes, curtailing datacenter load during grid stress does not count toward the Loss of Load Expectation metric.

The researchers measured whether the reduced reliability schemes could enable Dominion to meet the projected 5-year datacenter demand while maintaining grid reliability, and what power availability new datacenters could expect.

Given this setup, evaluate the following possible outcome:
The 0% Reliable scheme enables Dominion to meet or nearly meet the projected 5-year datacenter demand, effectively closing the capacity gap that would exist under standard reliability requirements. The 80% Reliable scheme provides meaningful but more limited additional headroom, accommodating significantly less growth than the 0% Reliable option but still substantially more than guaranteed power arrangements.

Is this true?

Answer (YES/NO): NO